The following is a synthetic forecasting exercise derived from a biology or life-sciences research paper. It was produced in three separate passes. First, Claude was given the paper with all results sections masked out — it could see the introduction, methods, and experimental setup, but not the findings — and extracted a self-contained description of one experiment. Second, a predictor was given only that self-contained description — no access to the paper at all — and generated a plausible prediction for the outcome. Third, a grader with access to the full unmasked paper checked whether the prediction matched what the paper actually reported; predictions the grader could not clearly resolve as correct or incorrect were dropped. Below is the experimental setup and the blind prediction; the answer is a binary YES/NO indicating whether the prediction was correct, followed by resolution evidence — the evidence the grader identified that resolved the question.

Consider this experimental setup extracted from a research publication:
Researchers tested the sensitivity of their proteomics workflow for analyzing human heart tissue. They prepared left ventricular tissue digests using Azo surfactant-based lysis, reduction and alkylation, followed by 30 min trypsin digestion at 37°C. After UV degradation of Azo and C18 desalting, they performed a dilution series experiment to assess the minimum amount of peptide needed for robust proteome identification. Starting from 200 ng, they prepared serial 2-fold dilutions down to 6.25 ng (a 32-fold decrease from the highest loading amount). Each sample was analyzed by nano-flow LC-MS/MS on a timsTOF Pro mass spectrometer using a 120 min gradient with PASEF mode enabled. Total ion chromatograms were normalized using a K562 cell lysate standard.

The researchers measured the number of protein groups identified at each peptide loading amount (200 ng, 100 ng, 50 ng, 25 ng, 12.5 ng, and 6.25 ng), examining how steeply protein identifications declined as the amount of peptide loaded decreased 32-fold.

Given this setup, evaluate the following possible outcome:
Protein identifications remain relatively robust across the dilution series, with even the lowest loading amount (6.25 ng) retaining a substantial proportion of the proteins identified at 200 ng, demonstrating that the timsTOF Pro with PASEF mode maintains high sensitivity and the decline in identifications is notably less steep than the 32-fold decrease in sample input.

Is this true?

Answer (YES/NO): YES